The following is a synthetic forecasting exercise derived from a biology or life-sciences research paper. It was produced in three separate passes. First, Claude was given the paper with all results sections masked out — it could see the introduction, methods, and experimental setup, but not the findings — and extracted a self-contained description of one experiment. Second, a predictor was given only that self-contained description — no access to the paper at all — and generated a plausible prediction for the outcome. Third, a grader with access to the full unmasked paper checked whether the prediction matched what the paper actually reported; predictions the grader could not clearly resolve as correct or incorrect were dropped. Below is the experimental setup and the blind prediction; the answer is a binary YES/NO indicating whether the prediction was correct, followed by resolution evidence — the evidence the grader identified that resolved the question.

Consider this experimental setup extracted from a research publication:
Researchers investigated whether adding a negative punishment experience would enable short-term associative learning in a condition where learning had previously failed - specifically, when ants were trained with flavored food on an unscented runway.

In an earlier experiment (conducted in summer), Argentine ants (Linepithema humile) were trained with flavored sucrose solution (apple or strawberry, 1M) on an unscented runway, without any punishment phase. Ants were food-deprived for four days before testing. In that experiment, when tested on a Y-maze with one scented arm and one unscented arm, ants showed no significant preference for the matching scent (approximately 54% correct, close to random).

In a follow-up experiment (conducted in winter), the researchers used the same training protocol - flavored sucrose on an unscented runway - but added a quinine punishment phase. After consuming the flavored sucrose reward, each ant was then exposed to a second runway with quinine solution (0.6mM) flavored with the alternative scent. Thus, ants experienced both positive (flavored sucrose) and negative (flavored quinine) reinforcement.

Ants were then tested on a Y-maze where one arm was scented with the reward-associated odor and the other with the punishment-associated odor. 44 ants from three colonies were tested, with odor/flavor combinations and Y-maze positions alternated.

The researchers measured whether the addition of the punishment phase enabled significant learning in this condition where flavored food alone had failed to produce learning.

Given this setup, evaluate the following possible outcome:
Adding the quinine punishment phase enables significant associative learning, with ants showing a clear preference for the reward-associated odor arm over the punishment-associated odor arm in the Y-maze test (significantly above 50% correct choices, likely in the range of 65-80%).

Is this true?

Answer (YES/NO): NO